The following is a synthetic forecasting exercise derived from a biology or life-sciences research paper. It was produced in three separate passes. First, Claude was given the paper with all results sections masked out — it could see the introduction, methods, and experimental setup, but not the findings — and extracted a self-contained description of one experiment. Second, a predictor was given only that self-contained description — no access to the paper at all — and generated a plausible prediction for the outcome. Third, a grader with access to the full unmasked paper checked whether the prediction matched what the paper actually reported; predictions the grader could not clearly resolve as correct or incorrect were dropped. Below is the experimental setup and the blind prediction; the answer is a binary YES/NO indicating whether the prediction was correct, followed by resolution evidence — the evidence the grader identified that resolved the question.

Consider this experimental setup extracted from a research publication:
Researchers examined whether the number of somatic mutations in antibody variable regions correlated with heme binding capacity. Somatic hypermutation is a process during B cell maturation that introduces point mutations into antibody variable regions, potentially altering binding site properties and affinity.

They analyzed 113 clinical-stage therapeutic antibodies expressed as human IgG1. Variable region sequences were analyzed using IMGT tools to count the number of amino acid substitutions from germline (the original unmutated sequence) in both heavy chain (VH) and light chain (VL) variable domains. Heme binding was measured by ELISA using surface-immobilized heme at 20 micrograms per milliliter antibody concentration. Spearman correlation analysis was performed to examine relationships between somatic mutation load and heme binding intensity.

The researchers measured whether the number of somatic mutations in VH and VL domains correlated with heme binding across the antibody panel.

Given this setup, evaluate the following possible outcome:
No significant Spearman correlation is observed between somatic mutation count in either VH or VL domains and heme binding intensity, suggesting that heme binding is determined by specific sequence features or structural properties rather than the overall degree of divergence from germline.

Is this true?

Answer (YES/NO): YES